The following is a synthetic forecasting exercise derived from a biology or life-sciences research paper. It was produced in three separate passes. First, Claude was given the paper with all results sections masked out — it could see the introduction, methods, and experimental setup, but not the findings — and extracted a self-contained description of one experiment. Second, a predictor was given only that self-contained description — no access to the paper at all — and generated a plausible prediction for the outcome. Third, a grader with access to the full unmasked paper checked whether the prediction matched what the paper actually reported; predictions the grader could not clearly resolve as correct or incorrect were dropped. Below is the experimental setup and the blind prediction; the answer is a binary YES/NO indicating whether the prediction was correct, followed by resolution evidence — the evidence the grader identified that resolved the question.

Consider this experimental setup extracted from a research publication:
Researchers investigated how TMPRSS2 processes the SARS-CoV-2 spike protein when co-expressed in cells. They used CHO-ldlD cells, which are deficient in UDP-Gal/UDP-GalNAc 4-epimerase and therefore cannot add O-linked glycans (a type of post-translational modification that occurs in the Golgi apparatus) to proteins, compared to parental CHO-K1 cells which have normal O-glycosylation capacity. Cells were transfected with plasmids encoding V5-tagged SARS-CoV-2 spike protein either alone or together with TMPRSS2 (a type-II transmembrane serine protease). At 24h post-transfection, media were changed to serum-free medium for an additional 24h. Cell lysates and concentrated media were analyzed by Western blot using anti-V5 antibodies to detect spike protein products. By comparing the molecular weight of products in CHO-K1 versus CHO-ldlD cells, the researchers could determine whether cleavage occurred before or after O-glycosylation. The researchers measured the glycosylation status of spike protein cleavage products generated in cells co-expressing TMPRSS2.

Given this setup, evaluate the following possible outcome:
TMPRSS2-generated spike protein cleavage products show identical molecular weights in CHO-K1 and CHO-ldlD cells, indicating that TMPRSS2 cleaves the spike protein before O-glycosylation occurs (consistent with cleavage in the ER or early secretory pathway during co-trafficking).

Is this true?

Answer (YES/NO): YES